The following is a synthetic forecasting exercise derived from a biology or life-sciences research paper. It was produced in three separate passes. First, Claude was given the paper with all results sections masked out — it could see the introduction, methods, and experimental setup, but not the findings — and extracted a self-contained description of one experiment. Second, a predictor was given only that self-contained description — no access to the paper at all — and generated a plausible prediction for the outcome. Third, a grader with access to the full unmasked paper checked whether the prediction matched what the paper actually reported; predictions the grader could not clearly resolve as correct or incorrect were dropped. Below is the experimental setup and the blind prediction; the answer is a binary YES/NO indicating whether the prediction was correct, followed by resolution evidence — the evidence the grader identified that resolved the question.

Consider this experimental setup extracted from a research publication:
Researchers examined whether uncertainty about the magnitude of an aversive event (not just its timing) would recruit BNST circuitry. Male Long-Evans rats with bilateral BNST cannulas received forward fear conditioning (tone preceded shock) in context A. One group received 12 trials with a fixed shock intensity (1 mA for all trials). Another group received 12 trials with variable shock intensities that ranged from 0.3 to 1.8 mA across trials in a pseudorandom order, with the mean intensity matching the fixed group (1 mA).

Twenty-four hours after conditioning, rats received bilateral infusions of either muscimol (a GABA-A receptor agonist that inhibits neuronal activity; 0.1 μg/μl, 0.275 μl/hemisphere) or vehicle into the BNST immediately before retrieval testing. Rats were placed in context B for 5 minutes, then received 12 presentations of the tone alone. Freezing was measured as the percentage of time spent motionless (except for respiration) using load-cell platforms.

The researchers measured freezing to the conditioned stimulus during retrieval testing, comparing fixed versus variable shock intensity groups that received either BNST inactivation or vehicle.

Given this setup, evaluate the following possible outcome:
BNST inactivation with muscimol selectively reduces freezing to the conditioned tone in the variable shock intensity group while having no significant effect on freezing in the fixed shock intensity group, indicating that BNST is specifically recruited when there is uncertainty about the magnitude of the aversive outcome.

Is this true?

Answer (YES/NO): NO